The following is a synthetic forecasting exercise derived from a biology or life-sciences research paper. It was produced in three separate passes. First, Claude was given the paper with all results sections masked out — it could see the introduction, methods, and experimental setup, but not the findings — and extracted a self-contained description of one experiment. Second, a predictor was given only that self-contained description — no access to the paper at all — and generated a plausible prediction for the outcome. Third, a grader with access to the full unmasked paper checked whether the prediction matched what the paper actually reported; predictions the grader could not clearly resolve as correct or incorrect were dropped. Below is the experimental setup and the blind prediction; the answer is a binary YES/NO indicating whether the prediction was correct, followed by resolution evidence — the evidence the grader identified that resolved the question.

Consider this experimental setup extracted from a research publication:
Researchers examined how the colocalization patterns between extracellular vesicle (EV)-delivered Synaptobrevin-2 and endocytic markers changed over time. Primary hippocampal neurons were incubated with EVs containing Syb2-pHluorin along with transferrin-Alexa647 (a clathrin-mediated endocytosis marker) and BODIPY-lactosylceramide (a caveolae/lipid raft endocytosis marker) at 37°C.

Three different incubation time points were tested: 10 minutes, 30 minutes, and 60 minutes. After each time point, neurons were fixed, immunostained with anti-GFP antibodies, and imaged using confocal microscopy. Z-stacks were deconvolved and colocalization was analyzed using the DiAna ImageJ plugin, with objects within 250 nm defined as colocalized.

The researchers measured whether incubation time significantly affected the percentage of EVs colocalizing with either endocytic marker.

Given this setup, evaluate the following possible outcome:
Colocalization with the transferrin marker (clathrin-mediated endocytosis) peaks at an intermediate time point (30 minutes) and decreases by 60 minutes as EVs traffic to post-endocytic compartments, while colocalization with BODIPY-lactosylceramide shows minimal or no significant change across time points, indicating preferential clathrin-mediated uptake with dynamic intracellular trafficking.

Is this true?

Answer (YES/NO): NO